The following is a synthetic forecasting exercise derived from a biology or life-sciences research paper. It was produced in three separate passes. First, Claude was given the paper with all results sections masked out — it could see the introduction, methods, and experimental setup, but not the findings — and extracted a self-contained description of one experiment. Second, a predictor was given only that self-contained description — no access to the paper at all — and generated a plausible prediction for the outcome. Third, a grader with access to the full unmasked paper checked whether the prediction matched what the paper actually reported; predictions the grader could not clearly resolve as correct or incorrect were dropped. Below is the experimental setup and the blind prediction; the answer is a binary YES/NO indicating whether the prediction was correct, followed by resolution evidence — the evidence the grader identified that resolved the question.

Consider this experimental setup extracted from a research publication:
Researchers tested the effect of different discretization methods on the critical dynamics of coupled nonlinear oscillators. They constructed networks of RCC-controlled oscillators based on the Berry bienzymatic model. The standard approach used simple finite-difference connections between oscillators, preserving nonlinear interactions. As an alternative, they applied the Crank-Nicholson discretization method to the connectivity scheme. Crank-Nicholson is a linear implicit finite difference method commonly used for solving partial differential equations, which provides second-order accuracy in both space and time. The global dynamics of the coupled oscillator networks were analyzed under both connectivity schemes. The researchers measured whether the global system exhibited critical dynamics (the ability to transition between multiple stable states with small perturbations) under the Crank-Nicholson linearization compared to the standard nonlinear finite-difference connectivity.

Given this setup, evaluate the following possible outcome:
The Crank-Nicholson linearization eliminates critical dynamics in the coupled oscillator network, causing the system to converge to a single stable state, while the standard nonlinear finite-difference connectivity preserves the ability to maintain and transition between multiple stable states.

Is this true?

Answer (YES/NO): NO